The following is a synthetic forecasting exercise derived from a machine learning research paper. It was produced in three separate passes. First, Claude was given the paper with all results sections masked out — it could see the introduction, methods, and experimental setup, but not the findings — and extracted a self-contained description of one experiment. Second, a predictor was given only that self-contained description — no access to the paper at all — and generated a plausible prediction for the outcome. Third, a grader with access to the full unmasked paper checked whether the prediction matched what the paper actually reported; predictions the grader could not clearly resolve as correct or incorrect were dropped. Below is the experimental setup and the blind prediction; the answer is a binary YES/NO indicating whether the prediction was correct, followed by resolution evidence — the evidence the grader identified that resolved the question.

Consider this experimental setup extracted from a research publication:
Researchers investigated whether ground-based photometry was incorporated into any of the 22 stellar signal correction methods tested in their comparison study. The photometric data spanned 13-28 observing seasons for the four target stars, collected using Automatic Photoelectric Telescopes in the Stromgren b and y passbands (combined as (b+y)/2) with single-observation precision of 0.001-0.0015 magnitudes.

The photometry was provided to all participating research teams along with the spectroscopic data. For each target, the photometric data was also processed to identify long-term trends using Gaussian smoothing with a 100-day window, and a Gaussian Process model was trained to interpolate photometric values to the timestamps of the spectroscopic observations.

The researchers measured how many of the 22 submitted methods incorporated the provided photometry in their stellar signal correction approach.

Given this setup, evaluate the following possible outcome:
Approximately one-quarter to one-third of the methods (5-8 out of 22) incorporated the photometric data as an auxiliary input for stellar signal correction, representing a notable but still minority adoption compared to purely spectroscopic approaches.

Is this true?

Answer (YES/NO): NO